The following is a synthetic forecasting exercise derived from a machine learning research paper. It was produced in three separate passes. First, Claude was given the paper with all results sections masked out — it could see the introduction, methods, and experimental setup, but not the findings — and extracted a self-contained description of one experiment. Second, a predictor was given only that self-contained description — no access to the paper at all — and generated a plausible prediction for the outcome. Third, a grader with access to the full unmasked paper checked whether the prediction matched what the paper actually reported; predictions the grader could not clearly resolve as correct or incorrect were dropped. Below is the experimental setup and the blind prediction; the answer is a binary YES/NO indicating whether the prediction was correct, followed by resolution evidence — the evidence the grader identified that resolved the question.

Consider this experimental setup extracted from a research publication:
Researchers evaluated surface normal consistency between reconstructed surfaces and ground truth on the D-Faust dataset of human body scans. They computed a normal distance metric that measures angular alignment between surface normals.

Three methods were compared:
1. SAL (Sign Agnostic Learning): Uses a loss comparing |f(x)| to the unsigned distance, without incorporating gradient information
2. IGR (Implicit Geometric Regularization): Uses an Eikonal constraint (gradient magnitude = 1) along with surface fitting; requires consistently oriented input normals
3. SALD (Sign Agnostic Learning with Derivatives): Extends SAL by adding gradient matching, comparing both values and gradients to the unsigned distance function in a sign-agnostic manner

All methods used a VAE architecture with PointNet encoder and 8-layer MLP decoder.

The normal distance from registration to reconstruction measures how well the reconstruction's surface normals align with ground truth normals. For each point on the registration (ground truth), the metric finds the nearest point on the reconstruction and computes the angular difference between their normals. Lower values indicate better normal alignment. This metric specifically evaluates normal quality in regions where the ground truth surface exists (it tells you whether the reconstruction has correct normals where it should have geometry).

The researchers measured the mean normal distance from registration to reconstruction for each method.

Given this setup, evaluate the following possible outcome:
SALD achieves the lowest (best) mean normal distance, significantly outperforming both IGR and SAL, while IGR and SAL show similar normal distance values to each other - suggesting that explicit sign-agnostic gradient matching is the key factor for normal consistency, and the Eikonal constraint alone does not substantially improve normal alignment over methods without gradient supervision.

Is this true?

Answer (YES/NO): NO